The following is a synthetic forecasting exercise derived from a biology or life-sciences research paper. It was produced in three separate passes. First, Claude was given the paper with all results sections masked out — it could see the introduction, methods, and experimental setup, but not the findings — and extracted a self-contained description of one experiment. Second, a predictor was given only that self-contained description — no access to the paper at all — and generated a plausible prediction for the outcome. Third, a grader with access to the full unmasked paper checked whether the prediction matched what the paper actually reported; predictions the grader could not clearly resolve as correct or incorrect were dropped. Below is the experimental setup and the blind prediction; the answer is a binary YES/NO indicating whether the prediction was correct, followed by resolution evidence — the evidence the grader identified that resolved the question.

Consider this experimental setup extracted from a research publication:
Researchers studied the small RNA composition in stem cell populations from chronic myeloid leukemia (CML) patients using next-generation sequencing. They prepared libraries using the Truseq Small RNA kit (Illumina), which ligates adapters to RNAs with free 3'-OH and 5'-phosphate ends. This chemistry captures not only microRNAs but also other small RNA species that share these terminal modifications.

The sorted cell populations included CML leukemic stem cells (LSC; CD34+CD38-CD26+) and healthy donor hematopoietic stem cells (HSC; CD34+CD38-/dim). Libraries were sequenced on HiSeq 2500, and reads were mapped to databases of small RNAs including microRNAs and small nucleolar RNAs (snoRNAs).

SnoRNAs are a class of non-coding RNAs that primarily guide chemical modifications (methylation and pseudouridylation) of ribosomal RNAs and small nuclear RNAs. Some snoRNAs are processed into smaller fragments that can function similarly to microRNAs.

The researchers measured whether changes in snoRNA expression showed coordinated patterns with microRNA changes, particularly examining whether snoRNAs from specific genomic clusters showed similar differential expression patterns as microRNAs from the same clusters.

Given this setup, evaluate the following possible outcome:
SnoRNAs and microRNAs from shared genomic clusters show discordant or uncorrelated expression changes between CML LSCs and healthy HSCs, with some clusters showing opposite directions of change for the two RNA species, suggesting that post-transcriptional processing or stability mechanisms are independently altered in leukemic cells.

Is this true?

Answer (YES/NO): NO